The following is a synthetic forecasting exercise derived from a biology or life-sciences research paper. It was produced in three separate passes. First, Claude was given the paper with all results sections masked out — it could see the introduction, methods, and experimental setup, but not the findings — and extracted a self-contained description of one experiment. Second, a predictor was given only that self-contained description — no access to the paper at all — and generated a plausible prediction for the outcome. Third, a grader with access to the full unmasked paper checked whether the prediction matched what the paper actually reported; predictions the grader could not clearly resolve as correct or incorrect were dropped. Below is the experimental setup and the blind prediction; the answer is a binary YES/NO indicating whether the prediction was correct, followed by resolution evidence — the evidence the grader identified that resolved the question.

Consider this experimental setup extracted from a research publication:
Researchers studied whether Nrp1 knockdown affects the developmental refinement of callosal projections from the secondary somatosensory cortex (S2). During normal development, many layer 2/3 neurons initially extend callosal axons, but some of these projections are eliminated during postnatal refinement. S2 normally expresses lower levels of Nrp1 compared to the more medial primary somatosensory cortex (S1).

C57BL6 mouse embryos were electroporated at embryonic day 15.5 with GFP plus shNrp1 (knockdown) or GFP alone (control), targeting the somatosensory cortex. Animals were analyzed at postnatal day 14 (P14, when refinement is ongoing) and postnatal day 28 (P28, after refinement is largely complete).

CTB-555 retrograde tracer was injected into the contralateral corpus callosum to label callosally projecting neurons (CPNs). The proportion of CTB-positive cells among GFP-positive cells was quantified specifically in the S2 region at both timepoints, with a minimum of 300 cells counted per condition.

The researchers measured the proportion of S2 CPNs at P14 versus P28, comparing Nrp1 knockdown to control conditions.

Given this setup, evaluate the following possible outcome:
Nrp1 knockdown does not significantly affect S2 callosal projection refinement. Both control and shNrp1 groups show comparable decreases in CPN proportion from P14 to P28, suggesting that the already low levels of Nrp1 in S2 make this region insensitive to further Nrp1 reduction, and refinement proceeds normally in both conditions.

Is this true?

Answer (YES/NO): NO